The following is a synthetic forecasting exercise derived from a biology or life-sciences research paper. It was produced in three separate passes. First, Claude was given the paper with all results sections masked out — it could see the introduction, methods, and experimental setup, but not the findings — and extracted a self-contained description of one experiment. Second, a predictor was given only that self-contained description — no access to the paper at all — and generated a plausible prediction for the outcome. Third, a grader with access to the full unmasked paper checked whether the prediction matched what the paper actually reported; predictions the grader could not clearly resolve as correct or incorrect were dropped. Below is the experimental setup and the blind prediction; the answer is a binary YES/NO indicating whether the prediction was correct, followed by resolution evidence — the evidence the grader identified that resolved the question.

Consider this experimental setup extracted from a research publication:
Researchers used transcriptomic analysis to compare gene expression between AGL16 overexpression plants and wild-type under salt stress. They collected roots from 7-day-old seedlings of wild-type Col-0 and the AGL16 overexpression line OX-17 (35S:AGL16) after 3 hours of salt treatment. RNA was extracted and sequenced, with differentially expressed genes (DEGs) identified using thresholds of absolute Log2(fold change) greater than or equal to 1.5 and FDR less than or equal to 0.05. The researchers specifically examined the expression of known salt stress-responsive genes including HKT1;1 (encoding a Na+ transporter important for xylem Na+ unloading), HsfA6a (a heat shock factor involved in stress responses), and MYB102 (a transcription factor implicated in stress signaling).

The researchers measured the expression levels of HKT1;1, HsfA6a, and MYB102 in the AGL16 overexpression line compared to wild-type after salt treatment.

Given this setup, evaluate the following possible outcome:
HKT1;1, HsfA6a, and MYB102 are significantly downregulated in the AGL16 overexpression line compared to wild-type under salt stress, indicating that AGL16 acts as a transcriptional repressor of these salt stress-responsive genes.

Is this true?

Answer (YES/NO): YES